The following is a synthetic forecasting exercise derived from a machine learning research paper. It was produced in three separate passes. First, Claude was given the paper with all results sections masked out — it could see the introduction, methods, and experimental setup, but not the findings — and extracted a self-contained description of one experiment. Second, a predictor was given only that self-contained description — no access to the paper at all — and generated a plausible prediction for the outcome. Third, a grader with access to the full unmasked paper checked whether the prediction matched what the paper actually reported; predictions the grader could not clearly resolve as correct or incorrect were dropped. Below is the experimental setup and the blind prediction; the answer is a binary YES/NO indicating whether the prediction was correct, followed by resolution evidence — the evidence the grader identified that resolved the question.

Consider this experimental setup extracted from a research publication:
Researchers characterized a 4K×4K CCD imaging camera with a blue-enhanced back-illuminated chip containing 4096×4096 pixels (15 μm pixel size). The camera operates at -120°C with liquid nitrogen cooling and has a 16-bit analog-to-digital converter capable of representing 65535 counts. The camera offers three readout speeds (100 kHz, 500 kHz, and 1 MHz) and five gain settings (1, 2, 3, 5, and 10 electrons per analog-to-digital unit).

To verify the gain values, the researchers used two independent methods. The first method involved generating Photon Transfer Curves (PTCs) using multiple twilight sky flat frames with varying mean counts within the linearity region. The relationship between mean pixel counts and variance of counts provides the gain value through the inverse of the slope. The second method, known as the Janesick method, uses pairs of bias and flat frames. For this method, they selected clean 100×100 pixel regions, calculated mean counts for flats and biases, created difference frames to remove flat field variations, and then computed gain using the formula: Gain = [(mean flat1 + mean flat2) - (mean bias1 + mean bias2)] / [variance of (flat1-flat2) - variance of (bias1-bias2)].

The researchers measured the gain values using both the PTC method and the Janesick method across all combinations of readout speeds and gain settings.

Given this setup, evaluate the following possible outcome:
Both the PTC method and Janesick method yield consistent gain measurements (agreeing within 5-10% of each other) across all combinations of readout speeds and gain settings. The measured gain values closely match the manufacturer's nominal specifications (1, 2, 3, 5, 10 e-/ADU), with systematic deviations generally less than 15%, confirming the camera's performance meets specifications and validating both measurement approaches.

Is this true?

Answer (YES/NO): YES